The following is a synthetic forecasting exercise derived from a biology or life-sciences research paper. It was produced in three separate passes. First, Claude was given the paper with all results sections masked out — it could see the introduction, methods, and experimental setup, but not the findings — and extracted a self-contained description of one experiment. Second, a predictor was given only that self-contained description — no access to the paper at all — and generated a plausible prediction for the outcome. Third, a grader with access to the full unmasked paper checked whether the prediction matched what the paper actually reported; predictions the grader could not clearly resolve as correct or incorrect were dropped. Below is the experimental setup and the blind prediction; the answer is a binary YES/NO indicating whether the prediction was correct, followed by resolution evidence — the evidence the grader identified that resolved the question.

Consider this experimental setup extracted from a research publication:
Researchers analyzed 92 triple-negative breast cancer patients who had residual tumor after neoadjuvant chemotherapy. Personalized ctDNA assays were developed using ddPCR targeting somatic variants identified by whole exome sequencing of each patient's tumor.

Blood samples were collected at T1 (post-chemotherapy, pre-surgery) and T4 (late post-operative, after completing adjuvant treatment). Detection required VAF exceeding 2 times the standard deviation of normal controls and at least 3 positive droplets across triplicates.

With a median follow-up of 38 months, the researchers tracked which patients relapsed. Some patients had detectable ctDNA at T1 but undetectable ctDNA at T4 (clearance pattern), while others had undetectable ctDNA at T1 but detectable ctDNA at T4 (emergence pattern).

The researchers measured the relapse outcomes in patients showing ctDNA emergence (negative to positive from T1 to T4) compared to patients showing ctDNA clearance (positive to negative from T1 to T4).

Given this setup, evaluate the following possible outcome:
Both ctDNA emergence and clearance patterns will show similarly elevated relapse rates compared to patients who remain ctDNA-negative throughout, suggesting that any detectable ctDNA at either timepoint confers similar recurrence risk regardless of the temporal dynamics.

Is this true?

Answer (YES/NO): NO